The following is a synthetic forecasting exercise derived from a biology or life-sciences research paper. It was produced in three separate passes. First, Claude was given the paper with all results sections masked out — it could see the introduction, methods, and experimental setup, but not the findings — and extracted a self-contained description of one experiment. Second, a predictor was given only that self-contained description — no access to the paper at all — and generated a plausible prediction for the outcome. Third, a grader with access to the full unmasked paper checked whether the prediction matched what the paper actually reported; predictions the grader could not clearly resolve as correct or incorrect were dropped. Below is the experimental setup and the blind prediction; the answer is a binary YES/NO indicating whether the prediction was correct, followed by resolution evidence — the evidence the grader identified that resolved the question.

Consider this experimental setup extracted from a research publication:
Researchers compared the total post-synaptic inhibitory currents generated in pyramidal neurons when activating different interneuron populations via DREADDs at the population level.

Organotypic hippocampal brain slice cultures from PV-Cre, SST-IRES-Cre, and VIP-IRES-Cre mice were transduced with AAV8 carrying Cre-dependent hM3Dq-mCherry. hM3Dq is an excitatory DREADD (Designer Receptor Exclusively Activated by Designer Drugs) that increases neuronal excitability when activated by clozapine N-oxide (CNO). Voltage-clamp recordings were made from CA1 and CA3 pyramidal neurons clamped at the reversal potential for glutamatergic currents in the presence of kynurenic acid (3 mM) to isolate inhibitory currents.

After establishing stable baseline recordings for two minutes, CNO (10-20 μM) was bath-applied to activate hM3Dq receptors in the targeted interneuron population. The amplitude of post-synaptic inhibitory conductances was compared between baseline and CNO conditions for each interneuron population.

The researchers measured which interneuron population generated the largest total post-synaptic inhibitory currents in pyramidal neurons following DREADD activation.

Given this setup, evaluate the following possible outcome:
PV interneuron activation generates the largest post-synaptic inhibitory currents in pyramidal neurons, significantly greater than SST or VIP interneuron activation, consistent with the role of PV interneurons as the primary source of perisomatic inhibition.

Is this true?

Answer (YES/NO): NO